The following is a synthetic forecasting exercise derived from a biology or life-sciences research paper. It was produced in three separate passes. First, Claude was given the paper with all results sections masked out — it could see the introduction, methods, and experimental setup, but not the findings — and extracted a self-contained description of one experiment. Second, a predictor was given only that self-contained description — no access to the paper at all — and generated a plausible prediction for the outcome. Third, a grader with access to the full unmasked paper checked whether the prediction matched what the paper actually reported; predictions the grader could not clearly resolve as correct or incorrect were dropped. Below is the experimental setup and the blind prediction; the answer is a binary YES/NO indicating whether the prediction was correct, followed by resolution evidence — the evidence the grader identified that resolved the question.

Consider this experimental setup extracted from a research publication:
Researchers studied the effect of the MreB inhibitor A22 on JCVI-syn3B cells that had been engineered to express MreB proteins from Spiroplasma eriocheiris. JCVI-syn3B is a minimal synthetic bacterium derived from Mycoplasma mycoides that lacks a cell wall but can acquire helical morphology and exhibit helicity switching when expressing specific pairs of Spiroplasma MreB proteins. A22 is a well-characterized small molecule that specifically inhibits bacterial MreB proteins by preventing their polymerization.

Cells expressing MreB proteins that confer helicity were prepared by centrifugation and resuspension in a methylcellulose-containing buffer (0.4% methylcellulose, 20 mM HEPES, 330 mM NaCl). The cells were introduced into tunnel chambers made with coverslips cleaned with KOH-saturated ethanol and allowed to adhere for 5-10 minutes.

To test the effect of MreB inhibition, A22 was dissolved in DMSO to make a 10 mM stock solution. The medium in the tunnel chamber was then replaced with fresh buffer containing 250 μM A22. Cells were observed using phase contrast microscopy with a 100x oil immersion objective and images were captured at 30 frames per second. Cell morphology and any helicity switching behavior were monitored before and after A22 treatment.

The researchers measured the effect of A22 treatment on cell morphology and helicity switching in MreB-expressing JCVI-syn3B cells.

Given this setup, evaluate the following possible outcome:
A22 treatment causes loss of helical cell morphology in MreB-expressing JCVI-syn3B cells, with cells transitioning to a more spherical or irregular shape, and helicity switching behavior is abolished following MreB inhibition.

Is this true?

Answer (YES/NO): NO